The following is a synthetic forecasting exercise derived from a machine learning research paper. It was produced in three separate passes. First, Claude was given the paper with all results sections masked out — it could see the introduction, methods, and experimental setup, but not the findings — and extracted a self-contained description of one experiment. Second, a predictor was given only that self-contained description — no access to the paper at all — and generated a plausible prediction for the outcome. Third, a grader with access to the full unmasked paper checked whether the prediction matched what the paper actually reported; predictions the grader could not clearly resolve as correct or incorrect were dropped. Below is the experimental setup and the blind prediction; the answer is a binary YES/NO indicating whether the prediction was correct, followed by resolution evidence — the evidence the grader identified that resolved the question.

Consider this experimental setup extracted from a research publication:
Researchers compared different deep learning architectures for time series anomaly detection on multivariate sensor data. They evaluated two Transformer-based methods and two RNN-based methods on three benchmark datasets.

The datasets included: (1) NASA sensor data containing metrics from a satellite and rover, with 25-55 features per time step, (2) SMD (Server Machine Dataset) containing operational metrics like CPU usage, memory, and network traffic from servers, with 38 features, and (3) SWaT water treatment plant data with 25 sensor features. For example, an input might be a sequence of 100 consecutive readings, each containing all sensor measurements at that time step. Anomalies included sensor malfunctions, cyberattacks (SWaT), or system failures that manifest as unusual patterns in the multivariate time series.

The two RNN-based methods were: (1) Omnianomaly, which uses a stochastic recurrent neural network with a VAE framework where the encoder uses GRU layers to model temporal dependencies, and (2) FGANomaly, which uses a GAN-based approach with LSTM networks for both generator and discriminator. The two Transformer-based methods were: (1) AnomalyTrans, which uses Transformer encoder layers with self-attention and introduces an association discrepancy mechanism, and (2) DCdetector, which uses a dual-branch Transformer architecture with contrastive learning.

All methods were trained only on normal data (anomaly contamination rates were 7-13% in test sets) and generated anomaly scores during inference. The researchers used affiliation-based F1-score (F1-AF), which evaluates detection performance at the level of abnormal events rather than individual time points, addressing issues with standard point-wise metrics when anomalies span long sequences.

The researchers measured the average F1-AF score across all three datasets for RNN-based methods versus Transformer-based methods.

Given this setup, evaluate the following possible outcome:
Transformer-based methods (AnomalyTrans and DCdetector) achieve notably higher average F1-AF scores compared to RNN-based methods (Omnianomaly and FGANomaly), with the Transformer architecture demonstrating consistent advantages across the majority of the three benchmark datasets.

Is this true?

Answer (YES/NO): NO